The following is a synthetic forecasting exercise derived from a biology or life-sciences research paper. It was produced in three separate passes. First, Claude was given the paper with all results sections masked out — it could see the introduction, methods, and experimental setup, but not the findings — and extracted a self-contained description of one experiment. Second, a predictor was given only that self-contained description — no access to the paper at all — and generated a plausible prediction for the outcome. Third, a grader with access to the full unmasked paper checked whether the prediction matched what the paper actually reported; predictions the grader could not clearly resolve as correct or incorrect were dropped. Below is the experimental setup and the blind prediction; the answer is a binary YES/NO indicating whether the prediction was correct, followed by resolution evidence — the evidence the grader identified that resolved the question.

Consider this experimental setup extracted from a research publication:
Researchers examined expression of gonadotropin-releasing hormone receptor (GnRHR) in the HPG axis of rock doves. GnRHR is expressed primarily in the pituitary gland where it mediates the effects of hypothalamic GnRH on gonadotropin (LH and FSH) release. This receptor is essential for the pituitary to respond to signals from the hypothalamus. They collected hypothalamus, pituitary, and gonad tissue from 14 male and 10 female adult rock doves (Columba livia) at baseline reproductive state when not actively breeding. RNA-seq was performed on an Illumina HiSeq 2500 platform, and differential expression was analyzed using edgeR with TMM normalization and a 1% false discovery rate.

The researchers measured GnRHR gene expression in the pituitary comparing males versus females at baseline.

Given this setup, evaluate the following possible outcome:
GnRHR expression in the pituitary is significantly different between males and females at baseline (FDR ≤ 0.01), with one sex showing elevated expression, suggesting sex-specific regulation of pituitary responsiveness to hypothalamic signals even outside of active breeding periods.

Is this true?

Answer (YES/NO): NO